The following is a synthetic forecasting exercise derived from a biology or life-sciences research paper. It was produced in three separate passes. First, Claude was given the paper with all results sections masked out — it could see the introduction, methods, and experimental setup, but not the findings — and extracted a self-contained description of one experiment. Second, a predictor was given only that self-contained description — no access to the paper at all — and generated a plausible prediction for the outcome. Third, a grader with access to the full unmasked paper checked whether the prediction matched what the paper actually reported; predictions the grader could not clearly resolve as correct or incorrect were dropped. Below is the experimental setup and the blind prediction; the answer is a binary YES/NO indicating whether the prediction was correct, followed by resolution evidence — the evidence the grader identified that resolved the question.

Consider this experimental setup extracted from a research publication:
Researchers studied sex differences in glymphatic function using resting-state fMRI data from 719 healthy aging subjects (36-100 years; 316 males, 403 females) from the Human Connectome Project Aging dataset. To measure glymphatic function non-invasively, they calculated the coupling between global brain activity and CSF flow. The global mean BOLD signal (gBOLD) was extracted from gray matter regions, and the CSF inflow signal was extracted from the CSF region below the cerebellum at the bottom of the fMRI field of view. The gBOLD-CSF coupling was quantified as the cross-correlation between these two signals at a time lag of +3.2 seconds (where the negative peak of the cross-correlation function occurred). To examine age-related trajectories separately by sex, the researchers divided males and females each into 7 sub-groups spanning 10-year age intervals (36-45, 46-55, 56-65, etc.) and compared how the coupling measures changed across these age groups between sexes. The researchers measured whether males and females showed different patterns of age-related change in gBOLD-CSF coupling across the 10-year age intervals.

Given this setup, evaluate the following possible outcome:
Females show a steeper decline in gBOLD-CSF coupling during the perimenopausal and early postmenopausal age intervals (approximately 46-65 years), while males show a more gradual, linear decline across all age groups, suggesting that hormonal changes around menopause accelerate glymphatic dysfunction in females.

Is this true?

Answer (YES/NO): YES